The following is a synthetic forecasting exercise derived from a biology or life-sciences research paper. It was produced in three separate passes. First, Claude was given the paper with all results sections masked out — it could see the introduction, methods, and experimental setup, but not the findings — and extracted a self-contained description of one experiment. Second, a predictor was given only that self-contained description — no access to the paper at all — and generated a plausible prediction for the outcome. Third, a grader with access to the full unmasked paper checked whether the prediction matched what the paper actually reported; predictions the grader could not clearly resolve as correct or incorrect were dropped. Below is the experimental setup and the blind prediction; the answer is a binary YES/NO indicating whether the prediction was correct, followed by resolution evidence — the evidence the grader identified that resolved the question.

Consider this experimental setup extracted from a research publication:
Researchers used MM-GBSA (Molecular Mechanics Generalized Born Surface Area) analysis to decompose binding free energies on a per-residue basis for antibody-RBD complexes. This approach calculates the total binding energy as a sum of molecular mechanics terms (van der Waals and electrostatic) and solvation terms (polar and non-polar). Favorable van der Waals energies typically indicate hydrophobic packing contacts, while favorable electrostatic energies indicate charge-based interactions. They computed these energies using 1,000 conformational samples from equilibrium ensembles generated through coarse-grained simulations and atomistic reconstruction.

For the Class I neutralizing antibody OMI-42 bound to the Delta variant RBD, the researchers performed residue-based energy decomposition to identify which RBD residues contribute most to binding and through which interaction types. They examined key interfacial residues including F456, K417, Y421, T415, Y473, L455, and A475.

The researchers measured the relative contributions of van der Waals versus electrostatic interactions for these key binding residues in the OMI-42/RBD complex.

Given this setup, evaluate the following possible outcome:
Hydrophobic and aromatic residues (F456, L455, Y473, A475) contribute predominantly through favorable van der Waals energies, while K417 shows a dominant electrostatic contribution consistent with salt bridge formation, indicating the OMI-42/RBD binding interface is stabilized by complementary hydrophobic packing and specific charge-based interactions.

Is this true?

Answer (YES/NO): NO